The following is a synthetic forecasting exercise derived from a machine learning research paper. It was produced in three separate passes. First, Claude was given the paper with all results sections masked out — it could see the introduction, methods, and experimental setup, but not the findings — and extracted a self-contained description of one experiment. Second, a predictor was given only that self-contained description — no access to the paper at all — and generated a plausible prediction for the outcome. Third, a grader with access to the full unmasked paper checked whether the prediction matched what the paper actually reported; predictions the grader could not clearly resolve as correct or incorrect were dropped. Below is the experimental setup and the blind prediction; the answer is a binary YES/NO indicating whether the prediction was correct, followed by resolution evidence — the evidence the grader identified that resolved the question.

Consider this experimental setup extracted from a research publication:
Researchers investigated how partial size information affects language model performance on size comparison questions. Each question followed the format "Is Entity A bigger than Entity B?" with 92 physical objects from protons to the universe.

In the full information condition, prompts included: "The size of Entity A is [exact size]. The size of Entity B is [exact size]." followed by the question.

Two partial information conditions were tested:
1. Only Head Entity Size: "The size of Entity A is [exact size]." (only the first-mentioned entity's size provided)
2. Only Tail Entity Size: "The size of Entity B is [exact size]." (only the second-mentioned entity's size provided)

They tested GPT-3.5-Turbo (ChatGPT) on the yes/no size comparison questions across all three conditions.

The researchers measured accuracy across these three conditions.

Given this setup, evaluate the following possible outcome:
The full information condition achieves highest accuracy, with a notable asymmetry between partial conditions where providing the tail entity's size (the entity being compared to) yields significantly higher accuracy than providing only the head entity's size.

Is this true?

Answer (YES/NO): YES